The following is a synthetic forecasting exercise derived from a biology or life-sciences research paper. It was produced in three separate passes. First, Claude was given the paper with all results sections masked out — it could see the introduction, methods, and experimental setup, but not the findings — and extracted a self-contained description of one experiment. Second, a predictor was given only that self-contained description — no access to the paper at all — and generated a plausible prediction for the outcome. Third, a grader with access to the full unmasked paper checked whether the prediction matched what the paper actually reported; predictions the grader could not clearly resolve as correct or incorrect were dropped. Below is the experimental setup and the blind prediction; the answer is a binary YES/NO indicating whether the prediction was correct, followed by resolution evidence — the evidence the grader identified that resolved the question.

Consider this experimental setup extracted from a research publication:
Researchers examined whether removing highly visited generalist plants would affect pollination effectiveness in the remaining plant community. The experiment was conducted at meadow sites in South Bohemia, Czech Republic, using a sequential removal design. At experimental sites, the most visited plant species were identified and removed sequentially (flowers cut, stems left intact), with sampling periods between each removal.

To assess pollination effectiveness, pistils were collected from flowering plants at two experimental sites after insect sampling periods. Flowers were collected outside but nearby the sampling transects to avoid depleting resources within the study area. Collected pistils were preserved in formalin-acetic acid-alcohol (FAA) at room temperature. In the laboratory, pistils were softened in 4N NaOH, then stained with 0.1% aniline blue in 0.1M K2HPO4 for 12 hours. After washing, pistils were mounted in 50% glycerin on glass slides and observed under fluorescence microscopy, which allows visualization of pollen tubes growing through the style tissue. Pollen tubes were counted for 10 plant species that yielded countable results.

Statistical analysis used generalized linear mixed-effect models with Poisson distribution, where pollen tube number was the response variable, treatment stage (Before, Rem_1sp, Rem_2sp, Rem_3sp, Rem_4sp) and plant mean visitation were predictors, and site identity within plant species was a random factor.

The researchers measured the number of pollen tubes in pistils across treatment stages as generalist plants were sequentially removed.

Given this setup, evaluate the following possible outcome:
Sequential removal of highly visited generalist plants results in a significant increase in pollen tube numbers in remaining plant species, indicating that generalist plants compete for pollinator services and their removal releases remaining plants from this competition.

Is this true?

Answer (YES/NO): NO